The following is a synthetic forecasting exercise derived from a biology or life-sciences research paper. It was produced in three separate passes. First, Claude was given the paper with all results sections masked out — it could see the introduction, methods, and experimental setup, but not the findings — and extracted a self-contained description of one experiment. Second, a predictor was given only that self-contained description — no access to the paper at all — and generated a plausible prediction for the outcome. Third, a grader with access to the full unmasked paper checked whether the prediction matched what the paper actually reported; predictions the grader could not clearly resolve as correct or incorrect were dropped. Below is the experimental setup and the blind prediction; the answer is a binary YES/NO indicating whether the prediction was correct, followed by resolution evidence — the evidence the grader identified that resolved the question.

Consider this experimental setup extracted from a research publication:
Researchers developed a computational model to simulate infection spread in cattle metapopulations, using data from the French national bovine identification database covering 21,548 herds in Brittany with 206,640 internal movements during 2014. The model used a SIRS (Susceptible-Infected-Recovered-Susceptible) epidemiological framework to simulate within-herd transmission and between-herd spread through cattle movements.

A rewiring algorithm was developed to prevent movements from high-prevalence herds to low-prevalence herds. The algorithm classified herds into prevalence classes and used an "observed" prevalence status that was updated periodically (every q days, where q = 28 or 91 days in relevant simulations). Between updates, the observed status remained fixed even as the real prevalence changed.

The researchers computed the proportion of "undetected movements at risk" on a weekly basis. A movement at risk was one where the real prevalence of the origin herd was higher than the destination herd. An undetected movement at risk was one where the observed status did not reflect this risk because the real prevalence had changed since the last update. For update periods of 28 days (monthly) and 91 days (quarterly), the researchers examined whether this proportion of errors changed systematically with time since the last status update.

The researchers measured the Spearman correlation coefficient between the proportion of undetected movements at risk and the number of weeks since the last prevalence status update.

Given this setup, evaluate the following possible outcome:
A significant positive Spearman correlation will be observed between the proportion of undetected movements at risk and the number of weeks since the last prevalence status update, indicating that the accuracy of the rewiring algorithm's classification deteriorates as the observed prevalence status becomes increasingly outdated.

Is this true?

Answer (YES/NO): YES